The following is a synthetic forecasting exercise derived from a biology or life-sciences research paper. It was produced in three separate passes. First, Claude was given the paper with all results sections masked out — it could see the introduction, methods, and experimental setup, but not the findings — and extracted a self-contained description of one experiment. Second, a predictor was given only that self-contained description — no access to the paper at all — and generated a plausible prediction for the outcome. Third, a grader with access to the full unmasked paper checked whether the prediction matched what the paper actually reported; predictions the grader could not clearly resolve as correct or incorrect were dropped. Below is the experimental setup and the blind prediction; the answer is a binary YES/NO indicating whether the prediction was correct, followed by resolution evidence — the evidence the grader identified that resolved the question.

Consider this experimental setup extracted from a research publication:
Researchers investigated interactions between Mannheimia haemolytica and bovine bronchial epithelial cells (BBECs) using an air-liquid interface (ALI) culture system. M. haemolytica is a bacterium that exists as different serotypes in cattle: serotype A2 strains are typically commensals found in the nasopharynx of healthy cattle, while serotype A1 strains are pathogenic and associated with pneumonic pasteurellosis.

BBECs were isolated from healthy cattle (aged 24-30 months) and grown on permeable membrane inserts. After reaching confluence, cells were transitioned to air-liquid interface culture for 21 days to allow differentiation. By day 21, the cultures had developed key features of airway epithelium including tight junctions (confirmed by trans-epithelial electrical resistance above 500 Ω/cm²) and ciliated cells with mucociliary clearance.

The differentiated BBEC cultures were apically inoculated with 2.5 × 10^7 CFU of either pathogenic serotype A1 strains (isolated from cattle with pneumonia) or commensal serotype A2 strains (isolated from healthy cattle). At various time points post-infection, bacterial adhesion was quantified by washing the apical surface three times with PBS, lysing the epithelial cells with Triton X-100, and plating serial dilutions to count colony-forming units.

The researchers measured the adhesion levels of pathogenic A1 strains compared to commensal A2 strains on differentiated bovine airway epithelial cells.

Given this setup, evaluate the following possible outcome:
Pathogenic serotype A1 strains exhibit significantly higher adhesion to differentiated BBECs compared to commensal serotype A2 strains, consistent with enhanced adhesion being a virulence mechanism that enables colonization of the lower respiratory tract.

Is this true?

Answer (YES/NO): YES